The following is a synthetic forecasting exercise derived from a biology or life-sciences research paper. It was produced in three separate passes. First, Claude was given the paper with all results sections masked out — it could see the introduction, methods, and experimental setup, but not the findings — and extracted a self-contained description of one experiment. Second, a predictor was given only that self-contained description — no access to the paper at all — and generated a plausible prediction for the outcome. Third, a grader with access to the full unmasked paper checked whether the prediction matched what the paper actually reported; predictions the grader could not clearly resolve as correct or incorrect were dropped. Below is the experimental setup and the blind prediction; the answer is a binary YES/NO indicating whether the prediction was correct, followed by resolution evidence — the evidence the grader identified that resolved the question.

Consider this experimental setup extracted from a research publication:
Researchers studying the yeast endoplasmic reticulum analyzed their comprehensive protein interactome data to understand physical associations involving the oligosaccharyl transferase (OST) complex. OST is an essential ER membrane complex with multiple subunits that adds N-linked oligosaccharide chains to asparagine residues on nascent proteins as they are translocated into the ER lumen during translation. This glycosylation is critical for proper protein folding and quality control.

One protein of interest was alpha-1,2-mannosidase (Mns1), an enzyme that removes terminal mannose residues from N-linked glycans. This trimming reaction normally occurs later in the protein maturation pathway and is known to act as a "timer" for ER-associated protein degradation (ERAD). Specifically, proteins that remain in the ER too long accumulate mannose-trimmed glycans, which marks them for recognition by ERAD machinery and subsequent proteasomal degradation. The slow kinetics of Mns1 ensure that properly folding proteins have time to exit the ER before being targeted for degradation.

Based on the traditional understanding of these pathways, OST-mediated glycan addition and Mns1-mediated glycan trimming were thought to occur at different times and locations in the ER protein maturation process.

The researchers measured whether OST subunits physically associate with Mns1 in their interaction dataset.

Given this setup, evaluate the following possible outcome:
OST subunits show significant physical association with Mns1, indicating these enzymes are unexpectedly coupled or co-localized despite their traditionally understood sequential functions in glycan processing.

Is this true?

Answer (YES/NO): YES